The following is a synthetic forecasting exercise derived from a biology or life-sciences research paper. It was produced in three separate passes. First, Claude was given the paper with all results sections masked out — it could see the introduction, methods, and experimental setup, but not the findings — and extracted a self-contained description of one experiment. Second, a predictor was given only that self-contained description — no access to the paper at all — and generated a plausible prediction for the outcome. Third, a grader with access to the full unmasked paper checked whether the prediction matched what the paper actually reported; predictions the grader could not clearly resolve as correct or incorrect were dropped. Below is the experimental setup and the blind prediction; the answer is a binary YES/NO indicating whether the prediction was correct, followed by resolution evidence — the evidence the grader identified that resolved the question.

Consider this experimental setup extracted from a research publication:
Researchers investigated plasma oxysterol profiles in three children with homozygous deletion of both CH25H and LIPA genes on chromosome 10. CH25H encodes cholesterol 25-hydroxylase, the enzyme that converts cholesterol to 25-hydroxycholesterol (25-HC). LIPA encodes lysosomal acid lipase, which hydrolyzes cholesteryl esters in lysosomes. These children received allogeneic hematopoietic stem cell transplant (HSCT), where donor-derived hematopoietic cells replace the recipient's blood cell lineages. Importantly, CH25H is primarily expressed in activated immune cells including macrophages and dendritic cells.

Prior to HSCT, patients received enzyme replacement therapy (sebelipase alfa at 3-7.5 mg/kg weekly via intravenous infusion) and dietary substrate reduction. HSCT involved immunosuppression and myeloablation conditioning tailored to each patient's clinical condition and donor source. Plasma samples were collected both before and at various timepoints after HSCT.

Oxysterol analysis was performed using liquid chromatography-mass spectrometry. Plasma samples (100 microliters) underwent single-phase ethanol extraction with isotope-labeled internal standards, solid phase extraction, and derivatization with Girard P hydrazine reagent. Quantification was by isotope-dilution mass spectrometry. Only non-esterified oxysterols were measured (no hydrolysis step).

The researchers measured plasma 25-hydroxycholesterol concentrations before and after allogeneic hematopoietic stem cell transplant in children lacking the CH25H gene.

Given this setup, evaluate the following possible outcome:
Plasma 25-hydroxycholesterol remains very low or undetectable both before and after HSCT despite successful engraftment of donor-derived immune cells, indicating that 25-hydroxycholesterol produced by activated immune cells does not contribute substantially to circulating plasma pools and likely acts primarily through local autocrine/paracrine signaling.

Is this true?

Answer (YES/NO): NO